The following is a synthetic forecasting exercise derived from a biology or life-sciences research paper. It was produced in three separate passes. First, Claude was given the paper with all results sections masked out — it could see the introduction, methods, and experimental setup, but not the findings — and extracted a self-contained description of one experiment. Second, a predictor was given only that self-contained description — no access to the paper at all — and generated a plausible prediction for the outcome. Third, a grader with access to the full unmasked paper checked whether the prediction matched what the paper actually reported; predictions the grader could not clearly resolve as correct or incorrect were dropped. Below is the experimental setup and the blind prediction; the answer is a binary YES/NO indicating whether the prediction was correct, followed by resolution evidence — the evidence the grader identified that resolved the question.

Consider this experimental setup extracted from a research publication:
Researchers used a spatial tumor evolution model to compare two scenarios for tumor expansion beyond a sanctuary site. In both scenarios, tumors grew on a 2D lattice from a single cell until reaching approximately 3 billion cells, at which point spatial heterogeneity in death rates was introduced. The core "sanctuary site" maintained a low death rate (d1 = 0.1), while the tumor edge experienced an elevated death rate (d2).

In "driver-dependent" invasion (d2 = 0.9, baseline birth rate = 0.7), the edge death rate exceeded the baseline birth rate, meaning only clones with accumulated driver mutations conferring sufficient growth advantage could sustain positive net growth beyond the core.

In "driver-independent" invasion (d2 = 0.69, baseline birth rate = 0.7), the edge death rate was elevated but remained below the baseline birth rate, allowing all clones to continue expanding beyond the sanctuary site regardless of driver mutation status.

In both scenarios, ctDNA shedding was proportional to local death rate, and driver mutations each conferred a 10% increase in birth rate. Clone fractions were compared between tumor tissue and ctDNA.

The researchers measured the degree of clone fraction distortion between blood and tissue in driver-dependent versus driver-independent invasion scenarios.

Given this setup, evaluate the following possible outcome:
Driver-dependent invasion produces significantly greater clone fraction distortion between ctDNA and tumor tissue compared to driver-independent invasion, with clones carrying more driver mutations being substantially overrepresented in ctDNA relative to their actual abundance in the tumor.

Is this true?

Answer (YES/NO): YES